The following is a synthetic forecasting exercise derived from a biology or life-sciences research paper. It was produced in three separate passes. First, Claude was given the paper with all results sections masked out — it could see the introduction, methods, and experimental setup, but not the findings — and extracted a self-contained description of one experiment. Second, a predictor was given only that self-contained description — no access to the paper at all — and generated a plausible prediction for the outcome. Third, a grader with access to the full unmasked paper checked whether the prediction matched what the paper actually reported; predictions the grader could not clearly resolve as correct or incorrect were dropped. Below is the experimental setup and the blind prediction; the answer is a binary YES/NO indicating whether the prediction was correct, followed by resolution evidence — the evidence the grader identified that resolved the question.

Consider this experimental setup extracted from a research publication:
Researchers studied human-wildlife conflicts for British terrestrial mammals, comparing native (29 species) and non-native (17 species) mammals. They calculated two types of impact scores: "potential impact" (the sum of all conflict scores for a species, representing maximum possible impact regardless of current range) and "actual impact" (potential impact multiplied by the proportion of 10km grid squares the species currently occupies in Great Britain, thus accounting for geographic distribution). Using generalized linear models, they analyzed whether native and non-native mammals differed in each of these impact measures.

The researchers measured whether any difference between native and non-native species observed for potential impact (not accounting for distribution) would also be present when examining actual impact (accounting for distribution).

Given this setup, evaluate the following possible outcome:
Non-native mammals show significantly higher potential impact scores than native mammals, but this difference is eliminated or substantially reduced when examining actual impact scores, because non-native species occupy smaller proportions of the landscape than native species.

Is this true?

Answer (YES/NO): YES